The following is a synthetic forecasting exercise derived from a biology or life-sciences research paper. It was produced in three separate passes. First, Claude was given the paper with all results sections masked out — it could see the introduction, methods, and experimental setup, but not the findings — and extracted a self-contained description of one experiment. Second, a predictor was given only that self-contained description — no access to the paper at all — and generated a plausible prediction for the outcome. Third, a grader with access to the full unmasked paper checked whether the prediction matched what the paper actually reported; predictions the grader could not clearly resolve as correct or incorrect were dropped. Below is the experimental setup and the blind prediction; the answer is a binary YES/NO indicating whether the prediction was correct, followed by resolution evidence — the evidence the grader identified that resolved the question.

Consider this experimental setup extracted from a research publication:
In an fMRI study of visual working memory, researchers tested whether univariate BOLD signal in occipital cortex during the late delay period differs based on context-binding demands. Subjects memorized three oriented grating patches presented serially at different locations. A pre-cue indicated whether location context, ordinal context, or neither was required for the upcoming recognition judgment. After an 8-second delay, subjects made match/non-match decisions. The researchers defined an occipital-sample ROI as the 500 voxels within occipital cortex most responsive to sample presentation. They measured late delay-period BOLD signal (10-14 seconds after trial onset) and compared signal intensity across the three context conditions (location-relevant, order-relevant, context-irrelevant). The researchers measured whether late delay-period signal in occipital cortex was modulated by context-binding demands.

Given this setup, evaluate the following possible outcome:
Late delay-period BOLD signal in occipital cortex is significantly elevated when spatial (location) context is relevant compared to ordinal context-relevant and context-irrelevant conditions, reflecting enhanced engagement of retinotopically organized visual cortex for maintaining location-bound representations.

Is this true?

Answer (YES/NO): NO